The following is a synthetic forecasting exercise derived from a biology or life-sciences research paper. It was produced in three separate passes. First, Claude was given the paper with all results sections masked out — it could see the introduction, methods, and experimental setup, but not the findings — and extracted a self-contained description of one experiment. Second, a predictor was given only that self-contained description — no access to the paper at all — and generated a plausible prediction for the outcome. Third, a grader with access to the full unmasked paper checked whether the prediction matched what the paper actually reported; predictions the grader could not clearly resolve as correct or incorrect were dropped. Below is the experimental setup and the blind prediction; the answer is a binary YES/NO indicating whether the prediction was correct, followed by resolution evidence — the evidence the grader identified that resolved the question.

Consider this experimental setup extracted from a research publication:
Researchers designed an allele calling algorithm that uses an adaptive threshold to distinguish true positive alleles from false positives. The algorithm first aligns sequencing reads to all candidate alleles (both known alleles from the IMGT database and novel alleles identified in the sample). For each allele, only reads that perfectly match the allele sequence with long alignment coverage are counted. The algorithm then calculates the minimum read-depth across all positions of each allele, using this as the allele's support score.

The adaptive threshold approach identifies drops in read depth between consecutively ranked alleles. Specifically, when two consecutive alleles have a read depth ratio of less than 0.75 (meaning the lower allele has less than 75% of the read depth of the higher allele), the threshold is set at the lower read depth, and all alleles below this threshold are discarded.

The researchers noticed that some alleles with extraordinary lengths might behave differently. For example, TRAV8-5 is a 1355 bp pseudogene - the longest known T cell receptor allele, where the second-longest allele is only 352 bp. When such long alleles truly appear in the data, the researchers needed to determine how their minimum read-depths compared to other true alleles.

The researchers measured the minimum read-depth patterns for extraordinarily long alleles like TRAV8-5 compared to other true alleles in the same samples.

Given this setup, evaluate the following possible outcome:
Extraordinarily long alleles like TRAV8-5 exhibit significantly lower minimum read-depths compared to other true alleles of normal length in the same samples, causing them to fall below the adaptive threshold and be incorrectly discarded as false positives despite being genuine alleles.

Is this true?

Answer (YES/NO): NO